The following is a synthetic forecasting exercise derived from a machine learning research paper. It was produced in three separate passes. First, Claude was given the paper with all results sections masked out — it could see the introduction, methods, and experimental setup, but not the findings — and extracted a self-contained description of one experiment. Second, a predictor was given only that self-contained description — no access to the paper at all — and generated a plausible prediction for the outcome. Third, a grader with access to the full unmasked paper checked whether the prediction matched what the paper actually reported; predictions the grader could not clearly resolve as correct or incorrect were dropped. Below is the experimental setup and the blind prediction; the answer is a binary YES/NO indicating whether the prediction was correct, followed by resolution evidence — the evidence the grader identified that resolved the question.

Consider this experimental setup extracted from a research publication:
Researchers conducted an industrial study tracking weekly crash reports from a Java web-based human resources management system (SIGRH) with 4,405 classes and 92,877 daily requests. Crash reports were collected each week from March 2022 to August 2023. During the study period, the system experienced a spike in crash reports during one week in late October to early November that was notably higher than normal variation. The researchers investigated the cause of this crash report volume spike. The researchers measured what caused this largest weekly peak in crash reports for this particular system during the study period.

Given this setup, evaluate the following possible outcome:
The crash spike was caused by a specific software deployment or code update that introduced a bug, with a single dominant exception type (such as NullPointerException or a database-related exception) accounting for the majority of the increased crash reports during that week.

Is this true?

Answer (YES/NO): NO